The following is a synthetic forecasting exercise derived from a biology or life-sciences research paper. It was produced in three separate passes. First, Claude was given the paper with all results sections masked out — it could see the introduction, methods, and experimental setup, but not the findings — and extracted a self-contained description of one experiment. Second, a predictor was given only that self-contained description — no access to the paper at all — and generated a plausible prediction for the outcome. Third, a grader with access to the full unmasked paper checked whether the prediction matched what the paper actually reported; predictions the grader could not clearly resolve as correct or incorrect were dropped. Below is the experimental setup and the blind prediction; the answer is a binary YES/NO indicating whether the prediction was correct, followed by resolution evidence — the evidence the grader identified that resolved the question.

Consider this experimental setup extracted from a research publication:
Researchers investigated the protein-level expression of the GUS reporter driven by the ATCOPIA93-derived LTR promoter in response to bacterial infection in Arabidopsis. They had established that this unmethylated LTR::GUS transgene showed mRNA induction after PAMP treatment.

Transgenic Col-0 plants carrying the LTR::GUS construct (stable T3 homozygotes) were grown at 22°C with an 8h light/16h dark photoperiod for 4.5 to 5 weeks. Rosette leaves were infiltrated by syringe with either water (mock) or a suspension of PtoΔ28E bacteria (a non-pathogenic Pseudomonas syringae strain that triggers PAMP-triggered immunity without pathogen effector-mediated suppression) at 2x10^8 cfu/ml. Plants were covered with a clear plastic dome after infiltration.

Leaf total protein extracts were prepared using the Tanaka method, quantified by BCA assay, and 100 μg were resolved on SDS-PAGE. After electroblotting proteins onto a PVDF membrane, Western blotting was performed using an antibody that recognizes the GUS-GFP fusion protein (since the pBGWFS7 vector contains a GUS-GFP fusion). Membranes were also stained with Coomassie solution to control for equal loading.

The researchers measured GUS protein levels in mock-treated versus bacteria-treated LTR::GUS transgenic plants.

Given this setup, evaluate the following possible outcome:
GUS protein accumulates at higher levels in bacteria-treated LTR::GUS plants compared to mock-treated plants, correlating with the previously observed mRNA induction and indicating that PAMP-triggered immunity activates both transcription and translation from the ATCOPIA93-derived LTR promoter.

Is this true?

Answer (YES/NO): YES